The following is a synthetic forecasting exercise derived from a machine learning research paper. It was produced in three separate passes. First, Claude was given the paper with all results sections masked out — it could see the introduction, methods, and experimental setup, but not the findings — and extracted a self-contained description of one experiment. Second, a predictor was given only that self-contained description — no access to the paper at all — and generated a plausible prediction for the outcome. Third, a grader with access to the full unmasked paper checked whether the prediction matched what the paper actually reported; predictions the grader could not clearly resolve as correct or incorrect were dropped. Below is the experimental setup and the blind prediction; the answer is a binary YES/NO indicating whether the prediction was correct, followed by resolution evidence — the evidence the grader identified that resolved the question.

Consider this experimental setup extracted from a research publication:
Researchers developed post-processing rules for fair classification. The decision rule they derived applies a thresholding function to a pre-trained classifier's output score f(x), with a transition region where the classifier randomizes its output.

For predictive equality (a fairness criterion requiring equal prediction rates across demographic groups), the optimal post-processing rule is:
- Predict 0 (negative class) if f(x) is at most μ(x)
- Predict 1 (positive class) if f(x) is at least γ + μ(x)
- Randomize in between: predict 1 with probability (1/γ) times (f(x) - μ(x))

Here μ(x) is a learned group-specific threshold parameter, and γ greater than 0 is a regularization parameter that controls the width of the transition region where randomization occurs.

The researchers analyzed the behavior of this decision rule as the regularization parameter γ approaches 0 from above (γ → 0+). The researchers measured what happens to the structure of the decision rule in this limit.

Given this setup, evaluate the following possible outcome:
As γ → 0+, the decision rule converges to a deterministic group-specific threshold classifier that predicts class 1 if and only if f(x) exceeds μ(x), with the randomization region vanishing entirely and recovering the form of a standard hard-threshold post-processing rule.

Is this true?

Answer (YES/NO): NO